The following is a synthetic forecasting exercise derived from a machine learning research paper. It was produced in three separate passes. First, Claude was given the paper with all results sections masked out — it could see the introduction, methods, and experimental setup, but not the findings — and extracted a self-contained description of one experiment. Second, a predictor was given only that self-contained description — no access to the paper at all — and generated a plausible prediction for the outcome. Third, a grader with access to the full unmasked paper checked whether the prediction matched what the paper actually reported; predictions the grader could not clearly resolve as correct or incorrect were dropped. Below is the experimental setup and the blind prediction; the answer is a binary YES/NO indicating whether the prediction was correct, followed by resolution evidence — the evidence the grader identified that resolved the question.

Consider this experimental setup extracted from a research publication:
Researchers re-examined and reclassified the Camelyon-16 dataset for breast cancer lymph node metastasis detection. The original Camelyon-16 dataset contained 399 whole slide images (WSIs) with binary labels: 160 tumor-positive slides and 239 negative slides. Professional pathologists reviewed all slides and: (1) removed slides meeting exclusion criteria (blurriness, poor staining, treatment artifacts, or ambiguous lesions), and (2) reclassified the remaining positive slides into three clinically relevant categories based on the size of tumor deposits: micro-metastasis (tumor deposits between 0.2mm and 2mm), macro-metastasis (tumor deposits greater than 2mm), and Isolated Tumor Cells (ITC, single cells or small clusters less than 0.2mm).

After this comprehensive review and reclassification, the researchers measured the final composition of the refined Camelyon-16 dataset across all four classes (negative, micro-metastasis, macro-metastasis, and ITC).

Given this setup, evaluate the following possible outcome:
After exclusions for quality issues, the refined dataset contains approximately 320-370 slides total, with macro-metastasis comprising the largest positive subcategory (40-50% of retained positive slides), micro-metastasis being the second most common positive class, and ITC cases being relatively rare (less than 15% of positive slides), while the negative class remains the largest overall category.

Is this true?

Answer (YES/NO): NO